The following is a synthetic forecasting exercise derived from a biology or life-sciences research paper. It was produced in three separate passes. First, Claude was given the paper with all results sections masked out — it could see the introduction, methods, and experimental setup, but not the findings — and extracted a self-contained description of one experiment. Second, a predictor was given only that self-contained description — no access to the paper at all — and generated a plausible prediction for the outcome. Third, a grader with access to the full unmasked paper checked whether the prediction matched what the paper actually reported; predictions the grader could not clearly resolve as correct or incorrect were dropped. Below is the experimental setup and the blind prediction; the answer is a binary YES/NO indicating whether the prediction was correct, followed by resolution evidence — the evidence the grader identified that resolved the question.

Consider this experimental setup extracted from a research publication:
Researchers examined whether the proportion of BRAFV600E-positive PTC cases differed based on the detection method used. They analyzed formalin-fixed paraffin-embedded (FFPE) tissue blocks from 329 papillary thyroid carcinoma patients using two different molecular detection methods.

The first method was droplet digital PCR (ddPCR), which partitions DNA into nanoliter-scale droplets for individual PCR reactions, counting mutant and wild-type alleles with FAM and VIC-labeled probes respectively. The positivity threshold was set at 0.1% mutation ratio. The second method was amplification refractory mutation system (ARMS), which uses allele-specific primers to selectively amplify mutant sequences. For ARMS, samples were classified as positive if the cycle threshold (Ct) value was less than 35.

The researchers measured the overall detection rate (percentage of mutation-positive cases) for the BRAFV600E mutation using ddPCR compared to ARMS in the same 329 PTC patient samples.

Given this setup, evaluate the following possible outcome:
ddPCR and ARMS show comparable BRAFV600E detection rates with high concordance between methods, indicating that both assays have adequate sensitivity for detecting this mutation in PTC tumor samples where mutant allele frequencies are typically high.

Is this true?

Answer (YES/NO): YES